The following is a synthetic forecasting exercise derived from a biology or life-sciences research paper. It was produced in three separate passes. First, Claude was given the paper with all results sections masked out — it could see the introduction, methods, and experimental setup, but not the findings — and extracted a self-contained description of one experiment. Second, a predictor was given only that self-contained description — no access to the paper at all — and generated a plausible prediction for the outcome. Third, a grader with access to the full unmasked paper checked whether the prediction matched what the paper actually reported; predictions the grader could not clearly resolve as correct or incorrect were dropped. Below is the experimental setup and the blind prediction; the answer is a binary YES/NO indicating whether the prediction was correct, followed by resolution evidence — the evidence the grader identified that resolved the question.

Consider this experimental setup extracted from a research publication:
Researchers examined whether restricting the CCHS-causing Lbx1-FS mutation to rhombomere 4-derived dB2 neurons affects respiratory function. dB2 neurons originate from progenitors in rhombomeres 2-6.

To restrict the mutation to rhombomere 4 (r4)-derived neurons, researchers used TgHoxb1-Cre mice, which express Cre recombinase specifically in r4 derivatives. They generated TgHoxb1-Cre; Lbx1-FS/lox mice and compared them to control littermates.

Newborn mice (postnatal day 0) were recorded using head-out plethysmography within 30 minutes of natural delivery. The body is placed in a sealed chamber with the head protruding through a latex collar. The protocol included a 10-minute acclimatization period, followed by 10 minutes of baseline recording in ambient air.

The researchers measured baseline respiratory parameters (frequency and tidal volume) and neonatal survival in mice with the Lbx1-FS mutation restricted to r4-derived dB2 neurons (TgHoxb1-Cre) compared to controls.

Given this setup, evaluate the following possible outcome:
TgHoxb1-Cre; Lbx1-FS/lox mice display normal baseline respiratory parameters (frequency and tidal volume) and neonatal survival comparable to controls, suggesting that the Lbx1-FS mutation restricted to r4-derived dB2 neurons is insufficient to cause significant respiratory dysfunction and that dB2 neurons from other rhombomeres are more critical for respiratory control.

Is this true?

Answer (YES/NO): YES